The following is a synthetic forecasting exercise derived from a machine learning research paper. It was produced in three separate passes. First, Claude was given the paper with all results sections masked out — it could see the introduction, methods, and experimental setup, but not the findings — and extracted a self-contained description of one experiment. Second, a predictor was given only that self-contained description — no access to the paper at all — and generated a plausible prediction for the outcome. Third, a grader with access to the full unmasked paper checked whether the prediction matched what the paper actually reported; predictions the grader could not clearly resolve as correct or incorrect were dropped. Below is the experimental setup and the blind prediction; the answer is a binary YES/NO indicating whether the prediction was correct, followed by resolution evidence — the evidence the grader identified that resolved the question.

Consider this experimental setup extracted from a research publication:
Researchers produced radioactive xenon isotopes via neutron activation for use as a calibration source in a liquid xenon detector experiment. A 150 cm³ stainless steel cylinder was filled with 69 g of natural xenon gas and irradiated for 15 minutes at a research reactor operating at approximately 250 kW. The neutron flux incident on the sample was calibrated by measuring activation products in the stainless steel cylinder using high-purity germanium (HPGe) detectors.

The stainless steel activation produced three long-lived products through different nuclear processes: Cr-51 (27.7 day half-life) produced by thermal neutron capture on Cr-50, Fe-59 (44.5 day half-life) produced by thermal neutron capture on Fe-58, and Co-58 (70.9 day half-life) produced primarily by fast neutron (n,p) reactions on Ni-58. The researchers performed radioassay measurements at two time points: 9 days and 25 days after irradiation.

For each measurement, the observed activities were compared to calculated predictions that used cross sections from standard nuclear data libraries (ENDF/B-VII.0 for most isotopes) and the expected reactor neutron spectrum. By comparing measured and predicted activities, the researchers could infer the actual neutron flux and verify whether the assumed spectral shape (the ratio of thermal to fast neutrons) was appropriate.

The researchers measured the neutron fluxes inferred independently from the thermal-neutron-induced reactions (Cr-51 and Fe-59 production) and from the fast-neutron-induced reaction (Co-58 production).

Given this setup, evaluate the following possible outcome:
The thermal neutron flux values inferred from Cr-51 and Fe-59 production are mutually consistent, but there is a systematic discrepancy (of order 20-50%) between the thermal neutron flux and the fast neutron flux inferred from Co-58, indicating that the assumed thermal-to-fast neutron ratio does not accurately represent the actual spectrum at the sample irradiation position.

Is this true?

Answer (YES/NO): NO